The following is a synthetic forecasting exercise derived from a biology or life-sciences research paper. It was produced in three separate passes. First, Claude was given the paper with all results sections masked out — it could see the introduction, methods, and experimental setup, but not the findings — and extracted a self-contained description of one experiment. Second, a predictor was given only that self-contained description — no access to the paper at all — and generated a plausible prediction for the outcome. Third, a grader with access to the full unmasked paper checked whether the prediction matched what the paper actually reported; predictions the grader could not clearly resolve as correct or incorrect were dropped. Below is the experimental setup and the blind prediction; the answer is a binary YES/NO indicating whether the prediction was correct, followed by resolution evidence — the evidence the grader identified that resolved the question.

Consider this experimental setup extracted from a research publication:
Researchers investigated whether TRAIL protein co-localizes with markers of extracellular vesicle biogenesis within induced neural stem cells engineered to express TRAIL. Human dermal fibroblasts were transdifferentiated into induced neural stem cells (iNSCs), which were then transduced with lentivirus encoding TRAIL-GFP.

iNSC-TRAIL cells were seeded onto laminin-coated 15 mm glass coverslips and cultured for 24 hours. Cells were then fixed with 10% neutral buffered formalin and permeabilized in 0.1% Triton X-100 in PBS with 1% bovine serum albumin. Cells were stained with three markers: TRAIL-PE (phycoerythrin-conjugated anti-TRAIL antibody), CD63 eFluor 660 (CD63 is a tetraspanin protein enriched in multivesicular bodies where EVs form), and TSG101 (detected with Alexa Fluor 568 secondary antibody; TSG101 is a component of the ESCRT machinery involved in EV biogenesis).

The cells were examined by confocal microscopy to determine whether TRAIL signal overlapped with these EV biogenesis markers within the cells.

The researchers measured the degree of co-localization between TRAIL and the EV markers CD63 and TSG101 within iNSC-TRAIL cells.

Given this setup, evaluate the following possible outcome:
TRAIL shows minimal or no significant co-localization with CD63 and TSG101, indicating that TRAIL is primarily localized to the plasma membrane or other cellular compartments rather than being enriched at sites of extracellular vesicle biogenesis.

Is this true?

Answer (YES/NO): NO